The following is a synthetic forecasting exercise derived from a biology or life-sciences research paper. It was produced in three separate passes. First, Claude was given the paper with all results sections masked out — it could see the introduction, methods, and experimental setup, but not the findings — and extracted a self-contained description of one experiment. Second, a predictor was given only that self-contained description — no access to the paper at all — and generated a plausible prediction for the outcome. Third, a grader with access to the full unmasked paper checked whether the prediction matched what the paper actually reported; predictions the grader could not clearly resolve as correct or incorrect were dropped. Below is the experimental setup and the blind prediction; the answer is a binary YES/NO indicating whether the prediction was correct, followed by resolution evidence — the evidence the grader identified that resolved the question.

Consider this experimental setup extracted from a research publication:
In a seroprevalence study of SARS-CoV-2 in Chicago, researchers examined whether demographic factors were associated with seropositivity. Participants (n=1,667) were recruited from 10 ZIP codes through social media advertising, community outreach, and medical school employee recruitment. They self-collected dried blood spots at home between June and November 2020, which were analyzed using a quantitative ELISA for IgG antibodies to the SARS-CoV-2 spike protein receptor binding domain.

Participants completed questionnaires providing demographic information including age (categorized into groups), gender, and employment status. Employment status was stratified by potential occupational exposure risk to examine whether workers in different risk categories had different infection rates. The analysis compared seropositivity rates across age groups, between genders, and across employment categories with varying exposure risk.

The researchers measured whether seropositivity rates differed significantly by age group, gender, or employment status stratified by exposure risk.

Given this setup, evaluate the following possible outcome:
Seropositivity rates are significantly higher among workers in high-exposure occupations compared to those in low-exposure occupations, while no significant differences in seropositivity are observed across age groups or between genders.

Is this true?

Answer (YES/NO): NO